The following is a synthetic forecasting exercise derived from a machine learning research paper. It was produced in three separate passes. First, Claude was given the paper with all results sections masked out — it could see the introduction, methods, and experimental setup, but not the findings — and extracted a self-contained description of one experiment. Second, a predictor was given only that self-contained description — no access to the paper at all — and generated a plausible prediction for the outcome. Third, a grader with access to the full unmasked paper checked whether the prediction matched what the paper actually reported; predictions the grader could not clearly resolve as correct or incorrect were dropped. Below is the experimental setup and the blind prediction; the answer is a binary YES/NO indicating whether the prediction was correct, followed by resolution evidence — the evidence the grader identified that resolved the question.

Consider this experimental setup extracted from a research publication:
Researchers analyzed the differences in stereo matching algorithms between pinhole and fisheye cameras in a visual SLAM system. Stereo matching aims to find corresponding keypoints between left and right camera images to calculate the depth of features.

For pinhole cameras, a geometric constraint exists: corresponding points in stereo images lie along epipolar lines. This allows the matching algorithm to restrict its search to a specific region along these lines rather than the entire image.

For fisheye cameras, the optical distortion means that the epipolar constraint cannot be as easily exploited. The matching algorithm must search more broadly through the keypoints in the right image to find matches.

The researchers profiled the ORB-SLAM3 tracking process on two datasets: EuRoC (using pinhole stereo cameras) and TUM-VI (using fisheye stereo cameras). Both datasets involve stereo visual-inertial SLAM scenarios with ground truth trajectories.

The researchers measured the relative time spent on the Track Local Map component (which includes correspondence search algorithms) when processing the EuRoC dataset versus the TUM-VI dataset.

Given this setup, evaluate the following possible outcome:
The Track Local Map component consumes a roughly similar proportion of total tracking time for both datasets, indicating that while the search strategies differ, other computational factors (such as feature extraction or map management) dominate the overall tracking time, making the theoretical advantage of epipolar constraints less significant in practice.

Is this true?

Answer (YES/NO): NO